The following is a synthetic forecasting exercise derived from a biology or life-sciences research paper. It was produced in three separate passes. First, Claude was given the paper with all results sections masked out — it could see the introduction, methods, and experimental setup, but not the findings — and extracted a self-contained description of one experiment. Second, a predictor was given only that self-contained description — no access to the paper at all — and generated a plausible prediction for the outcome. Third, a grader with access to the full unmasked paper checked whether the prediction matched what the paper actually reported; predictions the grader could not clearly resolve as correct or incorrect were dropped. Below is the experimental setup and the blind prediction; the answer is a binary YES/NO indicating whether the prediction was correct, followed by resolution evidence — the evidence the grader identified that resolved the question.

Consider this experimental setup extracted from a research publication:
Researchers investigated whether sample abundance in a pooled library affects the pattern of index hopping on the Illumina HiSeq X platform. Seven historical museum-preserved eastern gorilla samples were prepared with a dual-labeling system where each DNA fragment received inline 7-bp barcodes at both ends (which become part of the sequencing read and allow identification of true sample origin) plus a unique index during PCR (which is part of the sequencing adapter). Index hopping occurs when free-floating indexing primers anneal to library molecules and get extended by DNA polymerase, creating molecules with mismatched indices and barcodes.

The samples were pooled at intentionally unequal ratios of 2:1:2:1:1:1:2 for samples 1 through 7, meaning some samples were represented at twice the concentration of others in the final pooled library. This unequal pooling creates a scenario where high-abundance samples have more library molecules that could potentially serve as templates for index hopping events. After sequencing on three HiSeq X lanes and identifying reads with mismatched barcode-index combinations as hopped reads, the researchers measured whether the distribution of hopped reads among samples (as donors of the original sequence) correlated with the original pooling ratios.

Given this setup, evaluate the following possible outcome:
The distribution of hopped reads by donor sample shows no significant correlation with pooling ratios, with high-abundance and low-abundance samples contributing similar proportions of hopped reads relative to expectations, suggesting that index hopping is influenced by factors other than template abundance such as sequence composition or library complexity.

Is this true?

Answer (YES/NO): NO